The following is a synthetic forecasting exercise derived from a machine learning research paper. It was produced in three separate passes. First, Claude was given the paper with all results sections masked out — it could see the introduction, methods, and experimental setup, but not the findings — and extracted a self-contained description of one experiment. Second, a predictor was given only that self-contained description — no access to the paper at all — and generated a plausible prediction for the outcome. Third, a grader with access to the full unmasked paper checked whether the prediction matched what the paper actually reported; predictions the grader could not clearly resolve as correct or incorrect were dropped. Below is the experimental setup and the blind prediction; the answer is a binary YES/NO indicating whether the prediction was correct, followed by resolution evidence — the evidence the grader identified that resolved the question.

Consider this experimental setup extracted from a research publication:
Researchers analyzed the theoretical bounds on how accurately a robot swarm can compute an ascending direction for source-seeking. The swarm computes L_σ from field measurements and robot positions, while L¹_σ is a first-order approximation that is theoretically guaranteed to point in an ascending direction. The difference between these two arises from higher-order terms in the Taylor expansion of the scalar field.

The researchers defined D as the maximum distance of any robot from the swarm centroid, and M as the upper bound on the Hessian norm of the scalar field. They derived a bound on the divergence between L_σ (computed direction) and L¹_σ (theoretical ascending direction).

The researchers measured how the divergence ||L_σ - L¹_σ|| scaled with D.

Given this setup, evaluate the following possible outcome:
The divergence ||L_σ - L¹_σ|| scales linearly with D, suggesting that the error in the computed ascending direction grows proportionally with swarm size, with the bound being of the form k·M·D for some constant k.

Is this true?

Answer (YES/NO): YES